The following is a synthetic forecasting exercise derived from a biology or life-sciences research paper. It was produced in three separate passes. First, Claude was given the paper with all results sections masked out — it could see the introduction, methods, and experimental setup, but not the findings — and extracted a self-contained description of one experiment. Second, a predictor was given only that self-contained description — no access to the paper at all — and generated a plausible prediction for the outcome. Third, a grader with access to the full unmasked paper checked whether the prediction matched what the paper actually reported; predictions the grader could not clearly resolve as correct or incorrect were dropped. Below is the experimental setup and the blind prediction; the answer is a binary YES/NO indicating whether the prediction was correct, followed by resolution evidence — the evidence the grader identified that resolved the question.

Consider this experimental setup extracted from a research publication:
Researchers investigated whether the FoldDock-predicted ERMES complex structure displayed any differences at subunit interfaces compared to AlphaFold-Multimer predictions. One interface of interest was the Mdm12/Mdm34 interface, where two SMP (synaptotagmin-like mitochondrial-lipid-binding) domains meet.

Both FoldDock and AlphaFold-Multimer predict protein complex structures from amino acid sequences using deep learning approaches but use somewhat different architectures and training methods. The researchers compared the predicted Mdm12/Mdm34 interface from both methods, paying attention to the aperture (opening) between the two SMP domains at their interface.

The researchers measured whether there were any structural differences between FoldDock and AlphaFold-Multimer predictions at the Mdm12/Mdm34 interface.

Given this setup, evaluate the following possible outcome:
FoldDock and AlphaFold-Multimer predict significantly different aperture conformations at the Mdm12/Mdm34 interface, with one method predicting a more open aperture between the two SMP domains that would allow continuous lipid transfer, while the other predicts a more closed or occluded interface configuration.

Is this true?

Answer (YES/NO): NO